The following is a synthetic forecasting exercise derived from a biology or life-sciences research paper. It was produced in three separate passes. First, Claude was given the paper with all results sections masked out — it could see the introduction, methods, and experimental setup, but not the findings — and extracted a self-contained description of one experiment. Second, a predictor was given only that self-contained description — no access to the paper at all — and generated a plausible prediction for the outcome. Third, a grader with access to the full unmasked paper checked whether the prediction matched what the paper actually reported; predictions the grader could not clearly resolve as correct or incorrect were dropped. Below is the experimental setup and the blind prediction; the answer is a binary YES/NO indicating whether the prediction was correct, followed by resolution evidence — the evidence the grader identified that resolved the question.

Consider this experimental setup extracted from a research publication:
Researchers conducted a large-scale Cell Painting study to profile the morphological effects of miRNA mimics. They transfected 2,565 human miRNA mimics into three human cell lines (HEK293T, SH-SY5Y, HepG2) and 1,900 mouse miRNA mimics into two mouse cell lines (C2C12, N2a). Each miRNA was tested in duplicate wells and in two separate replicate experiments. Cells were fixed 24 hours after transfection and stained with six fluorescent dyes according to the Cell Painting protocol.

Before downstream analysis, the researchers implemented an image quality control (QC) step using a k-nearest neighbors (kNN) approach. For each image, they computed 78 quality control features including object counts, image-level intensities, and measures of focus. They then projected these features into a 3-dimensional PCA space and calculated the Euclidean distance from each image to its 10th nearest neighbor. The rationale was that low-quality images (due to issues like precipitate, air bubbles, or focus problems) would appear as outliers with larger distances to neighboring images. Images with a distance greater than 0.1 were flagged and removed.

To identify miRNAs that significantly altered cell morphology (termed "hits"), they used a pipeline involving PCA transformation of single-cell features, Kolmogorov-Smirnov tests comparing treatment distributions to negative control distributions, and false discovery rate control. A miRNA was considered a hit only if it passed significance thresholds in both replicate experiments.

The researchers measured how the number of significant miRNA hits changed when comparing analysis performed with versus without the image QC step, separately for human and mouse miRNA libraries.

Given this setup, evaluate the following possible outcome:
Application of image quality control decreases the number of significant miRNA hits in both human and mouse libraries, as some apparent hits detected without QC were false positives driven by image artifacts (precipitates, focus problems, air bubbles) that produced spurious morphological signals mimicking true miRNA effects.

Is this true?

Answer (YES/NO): NO